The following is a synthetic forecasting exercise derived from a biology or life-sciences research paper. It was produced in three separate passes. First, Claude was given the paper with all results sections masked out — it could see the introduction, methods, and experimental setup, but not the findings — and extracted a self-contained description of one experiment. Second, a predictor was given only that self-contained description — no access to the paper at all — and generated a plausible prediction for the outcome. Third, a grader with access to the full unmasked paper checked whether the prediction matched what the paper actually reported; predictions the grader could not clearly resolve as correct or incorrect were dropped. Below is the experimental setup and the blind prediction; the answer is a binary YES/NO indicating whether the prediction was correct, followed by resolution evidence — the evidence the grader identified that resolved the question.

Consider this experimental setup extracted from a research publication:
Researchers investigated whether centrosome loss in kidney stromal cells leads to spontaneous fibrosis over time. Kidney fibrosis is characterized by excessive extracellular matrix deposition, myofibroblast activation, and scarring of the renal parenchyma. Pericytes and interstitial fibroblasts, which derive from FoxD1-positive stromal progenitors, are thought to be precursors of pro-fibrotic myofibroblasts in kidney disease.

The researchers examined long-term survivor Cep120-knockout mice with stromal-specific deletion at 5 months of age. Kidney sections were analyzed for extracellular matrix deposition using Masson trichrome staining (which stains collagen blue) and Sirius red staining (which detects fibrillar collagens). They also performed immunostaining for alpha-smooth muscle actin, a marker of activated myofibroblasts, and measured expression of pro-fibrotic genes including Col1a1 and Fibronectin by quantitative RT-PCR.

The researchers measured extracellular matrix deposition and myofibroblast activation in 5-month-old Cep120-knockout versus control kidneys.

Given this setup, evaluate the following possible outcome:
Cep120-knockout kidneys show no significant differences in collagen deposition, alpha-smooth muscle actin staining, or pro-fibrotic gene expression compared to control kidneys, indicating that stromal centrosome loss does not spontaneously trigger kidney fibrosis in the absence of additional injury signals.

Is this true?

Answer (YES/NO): NO